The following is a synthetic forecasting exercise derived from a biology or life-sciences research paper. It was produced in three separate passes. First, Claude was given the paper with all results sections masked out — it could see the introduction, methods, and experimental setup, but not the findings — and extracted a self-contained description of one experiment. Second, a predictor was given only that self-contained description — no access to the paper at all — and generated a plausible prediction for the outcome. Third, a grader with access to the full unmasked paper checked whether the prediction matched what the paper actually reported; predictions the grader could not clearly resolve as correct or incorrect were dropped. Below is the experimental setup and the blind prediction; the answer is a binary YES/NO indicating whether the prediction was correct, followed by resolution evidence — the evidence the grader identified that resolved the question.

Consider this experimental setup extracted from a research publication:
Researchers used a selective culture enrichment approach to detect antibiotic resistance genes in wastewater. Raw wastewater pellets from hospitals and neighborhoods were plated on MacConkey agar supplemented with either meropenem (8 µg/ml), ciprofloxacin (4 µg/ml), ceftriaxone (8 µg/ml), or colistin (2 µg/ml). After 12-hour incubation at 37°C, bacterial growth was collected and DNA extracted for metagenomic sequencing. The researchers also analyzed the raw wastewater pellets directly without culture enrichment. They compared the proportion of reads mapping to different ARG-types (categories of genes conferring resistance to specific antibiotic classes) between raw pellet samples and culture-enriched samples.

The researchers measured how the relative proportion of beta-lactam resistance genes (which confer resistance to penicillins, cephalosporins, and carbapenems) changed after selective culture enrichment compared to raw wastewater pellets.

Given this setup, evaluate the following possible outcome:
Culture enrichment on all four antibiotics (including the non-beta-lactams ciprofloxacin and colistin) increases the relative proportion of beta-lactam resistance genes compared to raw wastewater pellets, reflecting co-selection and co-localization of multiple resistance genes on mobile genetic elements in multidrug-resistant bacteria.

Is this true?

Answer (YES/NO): NO